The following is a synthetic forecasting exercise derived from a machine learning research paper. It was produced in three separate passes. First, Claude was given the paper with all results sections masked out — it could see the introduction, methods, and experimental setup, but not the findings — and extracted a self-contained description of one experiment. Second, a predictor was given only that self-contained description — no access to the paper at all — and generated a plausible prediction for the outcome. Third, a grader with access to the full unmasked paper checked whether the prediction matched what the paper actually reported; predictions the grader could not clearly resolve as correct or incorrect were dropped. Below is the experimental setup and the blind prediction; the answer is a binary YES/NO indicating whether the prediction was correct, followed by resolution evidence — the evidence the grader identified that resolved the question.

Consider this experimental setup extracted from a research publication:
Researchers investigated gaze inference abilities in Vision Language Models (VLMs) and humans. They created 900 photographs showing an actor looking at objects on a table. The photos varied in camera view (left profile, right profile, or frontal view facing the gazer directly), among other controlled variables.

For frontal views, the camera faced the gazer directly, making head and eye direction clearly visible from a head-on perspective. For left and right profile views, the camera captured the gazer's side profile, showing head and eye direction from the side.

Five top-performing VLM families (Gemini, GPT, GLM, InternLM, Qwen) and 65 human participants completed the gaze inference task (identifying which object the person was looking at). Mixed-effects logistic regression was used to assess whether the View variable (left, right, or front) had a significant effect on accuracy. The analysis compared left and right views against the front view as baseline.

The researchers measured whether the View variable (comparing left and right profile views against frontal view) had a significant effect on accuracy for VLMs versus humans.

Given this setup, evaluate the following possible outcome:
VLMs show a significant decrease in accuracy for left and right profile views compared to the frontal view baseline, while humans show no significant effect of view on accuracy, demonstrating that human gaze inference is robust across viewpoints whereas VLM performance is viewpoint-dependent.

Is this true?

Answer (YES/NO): NO